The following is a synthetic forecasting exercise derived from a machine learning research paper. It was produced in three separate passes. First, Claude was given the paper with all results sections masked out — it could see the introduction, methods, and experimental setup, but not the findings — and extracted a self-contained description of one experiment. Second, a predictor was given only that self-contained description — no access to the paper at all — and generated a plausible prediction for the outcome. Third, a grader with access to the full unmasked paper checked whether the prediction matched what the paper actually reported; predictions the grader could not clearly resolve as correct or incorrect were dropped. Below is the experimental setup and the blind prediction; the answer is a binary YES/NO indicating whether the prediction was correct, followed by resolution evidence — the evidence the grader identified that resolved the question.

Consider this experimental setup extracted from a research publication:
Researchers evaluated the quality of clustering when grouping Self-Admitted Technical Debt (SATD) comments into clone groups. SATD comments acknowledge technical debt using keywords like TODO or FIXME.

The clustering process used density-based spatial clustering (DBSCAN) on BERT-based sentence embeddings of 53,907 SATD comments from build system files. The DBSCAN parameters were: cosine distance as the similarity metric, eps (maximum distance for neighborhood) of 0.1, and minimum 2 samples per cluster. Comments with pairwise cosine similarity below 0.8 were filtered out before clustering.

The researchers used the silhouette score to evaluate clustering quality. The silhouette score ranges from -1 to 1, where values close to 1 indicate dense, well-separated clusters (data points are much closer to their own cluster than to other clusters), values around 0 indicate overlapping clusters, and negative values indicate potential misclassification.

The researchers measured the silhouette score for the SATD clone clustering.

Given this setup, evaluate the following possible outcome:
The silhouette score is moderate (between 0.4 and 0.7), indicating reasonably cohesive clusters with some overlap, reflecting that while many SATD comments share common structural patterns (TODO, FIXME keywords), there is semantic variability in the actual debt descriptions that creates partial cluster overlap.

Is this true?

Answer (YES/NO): NO